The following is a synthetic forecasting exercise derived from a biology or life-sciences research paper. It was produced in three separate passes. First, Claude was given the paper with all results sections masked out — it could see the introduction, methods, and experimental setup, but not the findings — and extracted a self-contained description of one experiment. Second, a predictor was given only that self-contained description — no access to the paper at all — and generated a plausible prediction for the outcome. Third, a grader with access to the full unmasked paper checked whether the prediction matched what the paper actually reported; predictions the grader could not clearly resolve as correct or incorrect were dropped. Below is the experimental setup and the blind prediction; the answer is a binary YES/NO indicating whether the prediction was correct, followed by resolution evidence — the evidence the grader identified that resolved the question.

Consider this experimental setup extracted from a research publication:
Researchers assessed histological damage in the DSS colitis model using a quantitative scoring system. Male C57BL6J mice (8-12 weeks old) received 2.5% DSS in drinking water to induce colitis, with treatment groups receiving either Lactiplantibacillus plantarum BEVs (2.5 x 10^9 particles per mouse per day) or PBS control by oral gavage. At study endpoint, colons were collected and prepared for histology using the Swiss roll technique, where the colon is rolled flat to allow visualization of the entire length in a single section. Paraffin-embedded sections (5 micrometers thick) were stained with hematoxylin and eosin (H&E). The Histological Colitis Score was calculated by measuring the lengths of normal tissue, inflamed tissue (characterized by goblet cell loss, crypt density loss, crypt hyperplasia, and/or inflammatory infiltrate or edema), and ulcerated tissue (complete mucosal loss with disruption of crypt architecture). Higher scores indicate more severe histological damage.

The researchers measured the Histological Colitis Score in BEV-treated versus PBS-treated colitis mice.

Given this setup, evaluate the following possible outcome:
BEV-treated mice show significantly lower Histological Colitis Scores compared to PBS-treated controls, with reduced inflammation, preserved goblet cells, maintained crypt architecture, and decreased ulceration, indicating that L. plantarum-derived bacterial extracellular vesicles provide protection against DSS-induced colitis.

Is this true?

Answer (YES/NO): NO